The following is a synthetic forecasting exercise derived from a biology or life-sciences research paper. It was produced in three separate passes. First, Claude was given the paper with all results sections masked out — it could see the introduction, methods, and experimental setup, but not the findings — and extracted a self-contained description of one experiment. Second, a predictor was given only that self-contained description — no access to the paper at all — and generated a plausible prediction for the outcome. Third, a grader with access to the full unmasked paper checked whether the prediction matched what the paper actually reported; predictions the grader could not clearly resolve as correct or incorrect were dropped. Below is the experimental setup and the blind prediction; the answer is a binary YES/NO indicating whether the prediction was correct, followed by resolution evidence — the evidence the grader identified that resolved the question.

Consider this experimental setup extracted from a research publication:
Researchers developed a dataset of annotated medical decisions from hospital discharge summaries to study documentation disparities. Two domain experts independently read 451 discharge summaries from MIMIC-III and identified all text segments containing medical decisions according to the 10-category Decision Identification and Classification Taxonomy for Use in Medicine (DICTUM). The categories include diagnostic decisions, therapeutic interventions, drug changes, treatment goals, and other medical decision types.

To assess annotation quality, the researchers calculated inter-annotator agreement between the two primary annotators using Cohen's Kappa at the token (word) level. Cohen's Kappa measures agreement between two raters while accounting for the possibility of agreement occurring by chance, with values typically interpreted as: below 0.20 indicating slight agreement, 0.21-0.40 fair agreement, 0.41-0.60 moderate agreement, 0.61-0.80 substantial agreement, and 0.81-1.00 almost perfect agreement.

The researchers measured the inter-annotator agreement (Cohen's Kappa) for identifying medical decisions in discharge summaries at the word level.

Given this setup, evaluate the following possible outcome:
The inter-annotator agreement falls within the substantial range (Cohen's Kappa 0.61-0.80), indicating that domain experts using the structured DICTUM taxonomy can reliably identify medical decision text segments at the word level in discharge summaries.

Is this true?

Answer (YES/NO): YES